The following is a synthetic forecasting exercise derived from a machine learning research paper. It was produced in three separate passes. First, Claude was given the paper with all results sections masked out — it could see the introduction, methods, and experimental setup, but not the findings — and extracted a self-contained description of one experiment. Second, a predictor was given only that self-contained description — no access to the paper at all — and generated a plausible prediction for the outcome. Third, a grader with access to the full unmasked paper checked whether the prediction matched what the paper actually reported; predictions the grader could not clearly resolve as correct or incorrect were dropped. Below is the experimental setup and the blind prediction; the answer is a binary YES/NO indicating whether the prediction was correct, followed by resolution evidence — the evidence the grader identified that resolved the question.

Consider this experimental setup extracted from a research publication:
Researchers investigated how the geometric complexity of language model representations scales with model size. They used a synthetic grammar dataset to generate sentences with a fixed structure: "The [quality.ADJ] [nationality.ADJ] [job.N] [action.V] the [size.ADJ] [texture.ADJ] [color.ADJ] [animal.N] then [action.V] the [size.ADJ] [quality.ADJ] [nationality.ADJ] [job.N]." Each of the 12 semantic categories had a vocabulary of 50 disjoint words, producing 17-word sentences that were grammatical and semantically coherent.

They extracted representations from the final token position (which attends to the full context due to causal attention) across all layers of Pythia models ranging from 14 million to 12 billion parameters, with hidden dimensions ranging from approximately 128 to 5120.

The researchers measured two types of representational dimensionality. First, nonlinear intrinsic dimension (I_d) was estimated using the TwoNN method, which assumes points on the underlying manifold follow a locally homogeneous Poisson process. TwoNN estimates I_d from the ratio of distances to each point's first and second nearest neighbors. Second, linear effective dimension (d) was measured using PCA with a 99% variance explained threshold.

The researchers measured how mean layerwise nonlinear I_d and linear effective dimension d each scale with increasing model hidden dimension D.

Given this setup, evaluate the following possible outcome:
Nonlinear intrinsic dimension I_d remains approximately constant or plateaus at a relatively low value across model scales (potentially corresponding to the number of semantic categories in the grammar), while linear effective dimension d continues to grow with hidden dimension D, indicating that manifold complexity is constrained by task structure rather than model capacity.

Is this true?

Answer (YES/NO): YES